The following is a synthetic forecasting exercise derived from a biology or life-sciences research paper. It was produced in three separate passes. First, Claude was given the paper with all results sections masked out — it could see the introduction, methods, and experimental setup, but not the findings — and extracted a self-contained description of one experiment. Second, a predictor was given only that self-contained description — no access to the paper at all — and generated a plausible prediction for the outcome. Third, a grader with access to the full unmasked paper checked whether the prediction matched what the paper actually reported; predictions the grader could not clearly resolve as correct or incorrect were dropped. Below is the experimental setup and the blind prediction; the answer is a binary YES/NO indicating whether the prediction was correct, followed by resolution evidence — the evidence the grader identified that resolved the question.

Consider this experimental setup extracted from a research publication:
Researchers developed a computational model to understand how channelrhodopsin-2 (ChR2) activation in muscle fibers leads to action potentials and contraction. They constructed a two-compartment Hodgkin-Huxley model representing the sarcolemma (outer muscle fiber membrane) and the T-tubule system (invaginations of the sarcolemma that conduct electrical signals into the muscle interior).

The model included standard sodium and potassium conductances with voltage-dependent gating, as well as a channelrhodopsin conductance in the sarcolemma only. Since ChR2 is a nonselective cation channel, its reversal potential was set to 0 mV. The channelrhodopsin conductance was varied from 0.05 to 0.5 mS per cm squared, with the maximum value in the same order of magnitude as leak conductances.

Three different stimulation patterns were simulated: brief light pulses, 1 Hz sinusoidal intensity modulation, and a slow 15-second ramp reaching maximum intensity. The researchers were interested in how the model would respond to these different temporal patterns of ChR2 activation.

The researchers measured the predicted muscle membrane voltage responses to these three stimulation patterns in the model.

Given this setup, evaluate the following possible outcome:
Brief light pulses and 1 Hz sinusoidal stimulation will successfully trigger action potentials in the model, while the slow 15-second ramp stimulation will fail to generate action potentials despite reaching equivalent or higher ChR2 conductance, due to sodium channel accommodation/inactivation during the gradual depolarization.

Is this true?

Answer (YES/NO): NO